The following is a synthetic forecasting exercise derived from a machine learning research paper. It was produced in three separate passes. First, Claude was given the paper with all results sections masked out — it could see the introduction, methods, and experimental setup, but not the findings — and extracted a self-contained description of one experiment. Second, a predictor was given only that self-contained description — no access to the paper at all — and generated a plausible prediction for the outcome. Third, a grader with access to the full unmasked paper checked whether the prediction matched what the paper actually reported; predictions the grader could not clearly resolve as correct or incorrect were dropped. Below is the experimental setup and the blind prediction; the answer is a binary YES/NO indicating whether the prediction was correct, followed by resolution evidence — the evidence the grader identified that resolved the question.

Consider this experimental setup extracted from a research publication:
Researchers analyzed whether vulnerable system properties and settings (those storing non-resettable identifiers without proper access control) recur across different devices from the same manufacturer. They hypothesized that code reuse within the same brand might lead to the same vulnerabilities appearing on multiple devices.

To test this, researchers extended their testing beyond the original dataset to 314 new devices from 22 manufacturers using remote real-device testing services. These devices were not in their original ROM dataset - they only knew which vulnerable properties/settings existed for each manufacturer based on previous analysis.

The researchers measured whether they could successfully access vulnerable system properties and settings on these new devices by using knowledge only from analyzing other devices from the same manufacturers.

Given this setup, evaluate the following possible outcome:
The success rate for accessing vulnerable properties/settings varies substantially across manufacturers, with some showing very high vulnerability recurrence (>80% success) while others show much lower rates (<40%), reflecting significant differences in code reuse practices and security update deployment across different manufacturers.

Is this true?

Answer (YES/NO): YES